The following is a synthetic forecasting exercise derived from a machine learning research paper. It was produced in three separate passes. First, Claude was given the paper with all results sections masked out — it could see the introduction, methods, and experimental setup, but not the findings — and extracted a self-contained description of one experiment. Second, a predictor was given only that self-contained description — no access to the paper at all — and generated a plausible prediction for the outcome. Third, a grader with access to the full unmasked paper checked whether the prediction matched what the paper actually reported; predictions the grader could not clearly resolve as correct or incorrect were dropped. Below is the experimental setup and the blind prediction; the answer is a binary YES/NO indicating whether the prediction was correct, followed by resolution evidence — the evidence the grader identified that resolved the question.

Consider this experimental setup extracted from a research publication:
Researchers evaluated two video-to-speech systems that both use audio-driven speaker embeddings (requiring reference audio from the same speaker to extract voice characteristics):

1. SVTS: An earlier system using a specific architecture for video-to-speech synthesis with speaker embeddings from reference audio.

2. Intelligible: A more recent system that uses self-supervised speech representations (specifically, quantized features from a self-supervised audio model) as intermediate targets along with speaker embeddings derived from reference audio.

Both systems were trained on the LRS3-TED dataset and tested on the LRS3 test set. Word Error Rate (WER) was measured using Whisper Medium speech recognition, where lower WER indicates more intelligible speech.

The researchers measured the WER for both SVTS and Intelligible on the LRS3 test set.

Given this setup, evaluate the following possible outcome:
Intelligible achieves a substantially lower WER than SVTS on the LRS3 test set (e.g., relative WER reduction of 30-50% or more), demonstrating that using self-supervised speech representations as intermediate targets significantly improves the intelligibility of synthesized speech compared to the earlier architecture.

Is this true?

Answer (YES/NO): YES